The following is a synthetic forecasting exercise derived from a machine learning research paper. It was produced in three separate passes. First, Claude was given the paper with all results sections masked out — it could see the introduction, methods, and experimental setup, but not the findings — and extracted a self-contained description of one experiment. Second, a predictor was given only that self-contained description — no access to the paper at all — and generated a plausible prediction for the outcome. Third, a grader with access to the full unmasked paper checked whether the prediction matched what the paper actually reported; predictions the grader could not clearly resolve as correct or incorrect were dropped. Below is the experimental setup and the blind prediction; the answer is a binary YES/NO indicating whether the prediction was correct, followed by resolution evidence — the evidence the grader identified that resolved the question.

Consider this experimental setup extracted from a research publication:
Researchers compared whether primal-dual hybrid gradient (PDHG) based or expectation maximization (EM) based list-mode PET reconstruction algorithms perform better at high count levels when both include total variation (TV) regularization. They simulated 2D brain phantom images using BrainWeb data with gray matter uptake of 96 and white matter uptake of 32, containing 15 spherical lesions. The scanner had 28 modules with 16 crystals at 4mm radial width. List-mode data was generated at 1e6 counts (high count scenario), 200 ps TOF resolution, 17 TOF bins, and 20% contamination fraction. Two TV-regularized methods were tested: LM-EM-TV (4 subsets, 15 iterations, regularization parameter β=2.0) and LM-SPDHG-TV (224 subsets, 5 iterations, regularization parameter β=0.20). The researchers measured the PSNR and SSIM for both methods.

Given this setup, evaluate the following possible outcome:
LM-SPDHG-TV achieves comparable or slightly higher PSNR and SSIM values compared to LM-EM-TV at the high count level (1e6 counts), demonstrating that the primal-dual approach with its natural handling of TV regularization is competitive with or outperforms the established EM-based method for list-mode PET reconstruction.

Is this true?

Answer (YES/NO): YES